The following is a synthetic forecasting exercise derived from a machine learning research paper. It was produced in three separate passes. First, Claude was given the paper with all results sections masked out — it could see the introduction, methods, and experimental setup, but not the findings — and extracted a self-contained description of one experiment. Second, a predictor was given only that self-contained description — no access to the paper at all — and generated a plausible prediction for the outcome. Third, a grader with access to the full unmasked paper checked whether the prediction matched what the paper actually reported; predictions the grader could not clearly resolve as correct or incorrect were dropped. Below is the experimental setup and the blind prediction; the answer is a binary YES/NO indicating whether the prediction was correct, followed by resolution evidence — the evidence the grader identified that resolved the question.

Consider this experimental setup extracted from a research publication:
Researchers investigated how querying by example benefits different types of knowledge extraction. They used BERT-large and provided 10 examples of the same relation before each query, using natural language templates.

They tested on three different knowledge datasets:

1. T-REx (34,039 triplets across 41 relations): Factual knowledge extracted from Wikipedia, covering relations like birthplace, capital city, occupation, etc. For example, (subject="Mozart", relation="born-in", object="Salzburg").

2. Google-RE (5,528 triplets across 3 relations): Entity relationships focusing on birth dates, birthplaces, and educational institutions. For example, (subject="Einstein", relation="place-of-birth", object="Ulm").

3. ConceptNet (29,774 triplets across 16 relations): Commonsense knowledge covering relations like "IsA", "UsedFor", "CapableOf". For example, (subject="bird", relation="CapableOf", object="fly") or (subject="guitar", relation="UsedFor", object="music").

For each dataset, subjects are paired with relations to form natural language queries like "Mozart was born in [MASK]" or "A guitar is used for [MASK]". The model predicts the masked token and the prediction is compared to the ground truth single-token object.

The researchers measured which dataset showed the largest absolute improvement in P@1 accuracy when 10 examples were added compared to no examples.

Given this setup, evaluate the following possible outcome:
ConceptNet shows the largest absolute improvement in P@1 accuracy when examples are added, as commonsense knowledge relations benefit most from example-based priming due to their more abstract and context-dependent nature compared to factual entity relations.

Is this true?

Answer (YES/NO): NO